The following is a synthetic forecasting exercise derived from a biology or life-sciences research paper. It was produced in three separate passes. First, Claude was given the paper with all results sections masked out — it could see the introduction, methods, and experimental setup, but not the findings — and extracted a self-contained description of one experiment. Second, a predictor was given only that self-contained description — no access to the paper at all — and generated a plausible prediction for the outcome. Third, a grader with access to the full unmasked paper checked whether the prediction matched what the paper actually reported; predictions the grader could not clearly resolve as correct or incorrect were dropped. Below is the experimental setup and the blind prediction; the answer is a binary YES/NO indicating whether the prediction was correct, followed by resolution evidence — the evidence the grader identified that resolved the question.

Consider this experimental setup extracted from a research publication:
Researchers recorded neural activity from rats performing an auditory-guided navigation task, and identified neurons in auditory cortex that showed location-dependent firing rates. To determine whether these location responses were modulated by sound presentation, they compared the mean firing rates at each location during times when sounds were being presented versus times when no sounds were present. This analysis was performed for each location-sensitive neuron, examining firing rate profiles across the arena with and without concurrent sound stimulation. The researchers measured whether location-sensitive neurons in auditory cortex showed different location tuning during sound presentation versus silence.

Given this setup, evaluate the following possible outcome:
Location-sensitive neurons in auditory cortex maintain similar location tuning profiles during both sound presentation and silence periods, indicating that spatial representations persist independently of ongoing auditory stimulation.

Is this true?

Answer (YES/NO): YES